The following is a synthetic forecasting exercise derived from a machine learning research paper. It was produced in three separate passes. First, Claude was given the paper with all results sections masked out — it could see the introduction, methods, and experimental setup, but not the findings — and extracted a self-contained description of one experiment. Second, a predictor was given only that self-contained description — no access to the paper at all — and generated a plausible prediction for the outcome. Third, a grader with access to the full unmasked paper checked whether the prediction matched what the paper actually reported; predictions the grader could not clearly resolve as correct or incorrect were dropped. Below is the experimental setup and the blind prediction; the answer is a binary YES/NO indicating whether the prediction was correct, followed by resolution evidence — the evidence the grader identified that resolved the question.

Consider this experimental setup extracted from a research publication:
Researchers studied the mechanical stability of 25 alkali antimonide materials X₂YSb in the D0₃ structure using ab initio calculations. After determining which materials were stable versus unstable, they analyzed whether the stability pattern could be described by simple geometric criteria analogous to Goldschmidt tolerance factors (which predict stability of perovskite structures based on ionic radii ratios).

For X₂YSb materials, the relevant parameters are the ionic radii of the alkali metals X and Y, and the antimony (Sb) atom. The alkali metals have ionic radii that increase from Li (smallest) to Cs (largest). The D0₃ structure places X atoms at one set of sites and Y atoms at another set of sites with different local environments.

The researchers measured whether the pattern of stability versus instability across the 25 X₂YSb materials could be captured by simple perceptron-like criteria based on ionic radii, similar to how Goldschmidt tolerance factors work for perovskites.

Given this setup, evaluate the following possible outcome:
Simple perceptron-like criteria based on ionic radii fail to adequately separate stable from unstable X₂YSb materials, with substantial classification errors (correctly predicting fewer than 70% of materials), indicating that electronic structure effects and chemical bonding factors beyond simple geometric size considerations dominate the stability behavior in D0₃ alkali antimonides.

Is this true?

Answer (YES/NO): NO